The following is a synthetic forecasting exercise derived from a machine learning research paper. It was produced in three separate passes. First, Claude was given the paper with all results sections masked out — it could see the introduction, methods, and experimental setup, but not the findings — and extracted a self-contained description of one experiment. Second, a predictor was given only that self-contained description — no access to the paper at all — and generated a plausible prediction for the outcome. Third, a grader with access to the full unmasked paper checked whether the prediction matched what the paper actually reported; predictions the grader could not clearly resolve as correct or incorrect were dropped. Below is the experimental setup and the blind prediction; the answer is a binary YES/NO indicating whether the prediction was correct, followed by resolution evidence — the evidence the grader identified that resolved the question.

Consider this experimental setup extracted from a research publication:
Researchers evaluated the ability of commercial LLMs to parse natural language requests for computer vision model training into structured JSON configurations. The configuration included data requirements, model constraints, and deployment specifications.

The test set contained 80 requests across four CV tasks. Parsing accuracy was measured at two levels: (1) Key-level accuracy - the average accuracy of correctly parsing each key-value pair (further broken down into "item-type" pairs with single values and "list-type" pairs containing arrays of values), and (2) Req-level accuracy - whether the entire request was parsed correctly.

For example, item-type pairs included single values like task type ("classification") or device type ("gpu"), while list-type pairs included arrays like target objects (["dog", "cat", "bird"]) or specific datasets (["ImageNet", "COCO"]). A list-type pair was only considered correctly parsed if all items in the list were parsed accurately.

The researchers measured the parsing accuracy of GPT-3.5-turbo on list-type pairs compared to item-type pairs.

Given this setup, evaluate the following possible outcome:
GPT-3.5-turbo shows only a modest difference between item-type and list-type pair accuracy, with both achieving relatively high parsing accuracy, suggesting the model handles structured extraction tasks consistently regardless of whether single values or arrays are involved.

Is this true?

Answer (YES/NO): YES